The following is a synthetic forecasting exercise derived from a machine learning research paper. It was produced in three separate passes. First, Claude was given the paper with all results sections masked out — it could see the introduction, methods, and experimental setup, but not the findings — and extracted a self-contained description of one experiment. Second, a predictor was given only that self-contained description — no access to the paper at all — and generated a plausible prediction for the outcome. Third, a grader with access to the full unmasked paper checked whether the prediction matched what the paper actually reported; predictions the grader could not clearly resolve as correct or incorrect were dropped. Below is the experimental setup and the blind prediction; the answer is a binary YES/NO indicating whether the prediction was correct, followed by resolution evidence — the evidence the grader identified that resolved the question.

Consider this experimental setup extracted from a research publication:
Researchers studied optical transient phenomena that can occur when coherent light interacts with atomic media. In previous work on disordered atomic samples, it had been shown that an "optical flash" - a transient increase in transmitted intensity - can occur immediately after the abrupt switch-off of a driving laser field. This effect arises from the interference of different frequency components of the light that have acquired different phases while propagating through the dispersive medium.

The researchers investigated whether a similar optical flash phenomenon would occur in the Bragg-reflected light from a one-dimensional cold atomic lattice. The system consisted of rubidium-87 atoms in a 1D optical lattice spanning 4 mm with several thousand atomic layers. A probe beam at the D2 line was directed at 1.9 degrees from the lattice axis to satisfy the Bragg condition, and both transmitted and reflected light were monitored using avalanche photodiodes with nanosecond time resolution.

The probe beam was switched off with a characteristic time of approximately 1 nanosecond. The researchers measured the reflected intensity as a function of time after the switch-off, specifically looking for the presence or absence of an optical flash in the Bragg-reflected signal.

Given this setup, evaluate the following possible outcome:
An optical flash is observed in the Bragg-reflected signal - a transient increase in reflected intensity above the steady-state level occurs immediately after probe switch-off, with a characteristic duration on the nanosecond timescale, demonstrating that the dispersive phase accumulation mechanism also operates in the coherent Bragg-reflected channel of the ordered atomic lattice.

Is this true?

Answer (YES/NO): YES